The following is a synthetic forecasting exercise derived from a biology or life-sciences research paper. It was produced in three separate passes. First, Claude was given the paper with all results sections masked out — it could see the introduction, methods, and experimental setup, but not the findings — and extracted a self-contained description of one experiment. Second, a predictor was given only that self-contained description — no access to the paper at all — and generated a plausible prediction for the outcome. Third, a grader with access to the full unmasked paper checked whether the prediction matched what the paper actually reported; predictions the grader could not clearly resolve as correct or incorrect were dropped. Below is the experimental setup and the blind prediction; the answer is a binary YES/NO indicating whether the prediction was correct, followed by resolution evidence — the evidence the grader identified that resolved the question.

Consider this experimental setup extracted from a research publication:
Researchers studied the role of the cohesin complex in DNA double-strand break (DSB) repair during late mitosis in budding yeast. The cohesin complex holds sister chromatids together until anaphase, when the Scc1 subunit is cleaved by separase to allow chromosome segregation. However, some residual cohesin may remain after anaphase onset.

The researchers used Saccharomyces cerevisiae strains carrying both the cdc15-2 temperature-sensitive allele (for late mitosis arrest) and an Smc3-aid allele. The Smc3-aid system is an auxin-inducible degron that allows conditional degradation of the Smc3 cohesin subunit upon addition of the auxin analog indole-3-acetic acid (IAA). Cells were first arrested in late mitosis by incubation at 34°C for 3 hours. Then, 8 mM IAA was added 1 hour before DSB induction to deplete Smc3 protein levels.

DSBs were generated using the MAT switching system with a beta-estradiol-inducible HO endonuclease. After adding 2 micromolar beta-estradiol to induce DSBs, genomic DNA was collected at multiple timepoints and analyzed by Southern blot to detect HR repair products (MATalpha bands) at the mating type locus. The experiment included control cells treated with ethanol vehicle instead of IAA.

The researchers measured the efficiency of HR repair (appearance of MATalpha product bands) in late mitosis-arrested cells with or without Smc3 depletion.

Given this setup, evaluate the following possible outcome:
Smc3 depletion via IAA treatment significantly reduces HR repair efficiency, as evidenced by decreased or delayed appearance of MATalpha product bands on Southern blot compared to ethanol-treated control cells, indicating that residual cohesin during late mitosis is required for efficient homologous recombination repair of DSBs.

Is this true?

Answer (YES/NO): YES